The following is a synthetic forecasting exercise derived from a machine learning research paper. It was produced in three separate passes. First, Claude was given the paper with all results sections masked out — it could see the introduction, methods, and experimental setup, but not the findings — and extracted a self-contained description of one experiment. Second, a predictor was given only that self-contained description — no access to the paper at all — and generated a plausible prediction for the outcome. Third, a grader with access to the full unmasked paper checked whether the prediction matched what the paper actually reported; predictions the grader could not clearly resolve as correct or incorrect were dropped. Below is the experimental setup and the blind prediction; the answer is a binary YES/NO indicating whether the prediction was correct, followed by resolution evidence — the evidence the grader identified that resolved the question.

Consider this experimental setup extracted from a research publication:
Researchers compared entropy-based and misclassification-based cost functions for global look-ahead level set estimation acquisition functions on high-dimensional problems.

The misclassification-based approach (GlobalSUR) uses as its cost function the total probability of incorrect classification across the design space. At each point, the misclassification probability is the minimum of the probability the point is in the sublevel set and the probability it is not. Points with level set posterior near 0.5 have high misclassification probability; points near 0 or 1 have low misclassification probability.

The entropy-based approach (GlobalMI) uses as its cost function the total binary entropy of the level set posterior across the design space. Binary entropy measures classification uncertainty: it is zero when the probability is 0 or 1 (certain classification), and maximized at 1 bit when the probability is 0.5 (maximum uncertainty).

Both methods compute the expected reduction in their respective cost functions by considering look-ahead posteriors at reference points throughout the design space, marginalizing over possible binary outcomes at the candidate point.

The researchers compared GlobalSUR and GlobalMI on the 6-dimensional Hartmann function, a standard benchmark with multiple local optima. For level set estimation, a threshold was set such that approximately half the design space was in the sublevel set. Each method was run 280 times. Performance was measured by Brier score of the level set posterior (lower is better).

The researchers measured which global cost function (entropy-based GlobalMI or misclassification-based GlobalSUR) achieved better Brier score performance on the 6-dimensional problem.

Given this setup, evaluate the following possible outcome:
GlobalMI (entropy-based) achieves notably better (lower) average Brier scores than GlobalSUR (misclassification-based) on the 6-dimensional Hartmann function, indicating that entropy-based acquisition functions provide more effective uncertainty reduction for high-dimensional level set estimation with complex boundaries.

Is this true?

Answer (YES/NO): YES